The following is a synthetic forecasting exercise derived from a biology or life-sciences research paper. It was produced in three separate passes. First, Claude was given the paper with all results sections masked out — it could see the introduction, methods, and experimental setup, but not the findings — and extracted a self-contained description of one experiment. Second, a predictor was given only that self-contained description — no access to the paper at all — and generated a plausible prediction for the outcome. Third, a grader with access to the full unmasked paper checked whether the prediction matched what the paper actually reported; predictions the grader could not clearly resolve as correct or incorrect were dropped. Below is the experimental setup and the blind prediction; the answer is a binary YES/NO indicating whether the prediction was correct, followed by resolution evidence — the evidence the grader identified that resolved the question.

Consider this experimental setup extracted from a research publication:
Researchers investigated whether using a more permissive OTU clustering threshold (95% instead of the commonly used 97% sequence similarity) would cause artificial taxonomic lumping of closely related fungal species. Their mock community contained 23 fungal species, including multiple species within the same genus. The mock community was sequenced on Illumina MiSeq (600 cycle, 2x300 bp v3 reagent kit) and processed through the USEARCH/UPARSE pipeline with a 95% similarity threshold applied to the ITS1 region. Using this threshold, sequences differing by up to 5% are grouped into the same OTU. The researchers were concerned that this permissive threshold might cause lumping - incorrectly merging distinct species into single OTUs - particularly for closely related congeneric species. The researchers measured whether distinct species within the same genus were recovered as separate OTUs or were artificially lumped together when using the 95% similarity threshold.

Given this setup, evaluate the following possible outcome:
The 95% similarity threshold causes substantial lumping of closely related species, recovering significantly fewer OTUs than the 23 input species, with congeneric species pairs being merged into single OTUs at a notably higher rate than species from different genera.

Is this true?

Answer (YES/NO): NO